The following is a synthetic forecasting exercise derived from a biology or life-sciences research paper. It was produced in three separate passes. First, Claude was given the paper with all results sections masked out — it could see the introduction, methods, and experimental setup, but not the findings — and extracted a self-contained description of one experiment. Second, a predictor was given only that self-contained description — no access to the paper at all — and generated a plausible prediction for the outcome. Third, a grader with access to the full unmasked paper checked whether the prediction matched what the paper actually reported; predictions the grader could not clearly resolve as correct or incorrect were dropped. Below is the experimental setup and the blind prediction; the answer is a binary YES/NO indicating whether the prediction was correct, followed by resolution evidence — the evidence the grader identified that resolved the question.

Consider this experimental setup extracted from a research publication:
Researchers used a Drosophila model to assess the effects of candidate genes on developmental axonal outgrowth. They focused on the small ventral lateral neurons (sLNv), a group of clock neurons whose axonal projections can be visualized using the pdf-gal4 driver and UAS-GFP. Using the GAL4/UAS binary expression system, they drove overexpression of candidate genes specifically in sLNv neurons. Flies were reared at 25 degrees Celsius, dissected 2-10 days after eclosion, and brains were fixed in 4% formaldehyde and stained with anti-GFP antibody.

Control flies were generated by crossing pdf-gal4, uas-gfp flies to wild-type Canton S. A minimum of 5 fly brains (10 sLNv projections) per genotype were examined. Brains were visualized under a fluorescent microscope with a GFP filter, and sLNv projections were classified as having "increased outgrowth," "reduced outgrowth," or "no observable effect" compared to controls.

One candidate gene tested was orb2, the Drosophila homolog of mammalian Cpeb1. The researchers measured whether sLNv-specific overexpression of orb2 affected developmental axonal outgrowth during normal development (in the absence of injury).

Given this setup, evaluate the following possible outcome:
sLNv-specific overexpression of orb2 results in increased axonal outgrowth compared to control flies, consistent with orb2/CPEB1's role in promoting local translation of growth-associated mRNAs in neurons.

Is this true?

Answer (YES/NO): YES